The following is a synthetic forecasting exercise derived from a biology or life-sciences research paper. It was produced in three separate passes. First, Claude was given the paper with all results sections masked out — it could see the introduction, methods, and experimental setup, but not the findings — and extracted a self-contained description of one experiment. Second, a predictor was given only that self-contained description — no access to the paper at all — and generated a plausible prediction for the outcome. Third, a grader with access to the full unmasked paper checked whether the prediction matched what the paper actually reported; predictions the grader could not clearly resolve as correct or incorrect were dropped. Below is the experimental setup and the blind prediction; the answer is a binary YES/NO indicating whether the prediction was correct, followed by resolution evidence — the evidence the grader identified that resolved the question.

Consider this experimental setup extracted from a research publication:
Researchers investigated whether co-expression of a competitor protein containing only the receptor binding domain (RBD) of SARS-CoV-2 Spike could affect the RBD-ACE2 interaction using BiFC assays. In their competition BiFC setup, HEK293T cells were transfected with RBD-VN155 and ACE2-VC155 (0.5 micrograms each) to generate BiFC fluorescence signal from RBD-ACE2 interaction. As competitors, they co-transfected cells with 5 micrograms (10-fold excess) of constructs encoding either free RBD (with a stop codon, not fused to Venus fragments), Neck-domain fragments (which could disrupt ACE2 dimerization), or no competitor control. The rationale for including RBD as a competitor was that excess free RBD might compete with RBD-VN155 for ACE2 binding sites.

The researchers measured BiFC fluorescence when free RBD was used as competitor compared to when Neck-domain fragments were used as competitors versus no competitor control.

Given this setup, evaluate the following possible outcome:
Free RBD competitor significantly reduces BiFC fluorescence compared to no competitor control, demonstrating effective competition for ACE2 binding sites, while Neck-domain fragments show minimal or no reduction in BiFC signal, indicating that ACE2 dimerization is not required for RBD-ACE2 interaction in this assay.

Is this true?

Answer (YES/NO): NO